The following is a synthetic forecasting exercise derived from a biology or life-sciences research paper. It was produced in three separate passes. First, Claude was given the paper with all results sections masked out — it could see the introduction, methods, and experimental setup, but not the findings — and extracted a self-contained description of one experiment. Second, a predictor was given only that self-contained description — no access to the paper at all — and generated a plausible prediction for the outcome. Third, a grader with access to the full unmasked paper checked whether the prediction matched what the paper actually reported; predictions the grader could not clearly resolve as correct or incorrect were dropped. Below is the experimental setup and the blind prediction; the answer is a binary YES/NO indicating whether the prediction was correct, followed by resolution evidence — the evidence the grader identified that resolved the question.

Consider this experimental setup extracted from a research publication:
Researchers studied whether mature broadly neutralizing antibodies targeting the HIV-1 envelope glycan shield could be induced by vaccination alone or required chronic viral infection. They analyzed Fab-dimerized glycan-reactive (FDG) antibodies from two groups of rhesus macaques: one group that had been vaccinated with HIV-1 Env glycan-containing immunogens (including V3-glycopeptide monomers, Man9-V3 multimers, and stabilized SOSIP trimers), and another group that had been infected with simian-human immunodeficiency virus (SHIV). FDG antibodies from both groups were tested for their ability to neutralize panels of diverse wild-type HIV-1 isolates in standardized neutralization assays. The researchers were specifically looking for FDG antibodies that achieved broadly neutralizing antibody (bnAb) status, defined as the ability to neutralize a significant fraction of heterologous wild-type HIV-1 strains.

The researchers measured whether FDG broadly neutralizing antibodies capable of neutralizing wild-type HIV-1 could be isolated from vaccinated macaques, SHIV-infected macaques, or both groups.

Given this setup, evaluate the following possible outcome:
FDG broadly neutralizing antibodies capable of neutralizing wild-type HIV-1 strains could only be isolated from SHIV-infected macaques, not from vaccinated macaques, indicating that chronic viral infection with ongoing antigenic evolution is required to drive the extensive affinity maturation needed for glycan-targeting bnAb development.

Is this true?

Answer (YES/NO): YES